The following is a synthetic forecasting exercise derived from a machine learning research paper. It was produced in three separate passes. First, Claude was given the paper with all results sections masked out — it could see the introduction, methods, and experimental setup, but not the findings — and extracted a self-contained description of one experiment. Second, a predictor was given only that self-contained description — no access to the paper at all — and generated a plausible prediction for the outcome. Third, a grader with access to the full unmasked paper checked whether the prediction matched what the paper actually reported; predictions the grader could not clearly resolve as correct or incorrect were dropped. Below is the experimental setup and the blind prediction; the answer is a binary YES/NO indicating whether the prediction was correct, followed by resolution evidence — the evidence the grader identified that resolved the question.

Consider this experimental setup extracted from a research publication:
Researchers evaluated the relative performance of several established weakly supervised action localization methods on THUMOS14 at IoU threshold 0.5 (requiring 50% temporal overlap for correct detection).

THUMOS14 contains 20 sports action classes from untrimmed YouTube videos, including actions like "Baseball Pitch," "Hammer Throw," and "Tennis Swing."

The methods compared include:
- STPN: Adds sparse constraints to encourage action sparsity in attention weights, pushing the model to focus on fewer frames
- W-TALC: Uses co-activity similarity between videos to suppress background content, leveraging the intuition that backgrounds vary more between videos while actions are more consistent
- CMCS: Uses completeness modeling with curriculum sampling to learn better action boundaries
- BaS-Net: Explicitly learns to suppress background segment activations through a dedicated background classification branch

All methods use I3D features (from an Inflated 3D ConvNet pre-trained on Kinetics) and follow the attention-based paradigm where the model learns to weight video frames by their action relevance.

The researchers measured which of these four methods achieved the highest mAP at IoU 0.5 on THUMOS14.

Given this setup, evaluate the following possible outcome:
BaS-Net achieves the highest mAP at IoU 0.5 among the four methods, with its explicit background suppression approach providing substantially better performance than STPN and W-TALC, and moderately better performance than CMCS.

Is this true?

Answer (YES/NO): NO